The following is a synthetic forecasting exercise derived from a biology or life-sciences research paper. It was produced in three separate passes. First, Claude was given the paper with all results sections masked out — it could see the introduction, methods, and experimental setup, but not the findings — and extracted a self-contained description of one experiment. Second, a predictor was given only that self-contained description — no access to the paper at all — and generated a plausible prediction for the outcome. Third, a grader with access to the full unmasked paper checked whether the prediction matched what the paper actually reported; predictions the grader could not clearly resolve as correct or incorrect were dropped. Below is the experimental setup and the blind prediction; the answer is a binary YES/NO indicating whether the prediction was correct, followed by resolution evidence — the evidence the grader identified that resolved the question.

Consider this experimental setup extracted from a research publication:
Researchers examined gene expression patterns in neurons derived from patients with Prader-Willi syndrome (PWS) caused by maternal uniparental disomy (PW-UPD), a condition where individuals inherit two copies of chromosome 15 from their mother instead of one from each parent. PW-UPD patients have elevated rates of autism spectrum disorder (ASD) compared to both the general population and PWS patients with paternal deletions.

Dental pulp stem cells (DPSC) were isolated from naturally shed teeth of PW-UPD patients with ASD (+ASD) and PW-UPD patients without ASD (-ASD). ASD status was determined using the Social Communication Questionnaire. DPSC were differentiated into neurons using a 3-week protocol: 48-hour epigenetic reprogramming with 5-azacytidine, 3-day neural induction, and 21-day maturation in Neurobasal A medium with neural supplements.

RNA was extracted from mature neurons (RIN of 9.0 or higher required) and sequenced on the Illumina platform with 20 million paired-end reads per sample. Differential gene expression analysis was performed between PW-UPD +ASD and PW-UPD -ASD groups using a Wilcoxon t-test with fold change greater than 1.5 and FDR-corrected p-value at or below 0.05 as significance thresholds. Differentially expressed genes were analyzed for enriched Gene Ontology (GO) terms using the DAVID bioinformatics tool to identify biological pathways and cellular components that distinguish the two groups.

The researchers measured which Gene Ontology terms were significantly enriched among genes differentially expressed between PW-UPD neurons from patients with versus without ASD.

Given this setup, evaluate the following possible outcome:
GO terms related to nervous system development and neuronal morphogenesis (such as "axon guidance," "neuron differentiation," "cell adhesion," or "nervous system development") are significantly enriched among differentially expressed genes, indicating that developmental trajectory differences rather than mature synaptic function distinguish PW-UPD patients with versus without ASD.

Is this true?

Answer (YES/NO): NO